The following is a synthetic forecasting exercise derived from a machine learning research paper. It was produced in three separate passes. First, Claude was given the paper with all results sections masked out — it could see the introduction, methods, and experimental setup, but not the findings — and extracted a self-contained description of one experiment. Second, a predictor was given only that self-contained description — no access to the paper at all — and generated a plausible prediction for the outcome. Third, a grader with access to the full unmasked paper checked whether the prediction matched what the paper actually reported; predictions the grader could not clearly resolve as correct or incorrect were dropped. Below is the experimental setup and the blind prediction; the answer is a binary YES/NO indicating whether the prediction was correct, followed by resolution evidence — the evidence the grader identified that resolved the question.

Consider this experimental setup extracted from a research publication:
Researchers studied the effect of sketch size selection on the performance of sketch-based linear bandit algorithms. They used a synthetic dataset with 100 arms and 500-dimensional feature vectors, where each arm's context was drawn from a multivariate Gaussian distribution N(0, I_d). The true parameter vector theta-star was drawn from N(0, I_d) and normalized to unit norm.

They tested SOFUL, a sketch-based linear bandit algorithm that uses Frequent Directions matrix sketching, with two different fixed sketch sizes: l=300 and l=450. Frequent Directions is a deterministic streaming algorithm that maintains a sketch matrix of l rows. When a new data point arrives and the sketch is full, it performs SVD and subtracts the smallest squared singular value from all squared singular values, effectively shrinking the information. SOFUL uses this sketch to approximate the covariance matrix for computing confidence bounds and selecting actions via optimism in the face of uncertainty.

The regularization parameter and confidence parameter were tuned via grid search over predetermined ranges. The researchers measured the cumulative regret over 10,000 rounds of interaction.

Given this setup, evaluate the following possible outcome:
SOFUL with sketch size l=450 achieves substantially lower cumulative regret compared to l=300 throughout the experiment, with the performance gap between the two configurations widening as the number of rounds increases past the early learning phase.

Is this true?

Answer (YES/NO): YES